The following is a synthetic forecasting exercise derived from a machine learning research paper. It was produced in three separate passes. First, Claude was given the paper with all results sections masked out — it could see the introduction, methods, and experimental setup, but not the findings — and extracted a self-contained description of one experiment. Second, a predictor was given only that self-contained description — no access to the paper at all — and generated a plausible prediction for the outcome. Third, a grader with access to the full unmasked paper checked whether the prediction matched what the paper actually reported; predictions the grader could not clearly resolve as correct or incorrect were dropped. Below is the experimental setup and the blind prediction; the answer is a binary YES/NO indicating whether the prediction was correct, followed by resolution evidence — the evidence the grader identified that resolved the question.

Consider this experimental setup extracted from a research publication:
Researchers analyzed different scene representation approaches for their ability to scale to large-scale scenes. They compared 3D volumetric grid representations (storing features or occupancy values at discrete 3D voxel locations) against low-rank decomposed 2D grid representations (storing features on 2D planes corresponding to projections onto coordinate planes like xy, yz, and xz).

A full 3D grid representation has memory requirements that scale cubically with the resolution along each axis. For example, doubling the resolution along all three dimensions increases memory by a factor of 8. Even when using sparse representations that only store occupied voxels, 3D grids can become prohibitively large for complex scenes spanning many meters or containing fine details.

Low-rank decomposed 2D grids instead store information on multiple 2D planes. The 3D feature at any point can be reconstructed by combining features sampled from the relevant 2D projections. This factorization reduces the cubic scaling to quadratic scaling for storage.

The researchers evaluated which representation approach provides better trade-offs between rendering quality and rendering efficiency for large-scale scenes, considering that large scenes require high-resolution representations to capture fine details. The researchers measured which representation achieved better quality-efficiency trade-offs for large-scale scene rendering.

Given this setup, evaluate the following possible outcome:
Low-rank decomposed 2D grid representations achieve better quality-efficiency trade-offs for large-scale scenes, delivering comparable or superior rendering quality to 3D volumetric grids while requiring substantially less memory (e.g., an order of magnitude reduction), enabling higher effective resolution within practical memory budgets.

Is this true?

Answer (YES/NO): YES